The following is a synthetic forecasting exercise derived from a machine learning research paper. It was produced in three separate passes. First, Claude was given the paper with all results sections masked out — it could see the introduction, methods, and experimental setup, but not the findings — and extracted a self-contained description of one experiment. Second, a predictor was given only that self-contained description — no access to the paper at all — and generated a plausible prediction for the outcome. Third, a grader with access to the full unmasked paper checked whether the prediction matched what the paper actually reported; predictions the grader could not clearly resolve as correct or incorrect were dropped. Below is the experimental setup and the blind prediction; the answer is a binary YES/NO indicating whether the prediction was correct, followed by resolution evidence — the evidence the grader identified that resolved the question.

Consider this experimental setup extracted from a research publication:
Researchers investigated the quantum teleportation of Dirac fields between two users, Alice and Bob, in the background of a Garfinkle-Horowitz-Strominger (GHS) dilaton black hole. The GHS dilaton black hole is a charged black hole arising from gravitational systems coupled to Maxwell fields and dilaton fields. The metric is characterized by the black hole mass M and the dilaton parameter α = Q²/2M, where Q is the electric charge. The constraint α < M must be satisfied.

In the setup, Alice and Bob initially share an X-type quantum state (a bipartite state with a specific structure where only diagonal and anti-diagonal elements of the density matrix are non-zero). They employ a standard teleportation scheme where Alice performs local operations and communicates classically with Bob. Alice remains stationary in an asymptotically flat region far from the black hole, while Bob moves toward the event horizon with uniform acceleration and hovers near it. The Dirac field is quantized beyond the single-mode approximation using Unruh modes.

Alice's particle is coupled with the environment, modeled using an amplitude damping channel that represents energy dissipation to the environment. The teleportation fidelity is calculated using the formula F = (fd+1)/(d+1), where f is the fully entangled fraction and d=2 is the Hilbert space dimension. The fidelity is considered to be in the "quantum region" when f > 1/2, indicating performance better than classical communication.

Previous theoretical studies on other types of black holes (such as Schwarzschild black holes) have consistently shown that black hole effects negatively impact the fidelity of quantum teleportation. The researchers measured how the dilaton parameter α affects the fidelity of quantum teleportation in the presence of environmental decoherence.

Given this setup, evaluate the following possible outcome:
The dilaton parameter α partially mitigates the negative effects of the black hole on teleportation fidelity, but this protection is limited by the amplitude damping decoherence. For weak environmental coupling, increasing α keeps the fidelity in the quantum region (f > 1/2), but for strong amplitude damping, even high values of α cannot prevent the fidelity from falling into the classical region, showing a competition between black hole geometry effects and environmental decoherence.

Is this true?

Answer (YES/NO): NO